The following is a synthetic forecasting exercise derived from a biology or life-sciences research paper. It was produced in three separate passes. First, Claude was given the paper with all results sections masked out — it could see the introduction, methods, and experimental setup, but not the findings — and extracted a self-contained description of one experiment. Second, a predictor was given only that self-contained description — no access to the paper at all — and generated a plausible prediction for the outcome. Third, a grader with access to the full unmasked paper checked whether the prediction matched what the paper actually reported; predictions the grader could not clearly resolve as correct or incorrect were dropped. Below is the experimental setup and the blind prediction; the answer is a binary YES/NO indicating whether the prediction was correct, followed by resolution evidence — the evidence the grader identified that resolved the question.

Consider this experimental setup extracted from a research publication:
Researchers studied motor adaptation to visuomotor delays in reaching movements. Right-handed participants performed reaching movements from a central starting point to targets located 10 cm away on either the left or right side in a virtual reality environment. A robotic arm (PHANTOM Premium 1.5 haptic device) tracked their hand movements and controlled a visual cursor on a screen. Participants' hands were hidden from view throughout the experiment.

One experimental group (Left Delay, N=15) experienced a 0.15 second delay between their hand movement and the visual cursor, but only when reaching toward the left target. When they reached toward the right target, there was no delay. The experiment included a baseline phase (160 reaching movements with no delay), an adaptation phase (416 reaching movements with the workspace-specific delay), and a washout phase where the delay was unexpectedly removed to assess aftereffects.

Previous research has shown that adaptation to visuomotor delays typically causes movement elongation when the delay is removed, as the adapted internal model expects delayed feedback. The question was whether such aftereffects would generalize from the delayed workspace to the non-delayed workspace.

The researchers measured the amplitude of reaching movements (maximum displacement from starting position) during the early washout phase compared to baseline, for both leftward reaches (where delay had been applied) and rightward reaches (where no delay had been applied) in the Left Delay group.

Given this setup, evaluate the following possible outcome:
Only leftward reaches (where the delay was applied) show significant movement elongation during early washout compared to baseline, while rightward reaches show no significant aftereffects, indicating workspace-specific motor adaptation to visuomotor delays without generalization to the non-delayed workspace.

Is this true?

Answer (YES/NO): NO